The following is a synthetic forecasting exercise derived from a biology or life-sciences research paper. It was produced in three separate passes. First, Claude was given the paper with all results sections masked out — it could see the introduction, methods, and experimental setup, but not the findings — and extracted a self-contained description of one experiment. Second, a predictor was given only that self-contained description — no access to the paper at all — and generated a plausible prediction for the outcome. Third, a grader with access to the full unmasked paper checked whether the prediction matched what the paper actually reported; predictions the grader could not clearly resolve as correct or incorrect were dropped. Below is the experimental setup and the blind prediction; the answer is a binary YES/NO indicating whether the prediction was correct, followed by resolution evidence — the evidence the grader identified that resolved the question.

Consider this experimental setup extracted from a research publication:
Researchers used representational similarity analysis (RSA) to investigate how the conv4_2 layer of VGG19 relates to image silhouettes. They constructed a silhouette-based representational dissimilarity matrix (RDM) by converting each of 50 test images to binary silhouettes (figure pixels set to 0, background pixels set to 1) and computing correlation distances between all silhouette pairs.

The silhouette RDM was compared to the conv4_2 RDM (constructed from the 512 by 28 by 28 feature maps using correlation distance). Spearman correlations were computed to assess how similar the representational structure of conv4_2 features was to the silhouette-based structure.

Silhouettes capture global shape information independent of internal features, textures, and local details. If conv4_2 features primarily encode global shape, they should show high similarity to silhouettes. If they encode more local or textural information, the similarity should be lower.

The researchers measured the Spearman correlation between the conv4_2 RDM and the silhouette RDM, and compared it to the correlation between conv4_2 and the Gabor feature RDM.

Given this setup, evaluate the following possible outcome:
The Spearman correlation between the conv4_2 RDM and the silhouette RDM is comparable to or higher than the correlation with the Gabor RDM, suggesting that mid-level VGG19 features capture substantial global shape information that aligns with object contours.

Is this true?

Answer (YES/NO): NO